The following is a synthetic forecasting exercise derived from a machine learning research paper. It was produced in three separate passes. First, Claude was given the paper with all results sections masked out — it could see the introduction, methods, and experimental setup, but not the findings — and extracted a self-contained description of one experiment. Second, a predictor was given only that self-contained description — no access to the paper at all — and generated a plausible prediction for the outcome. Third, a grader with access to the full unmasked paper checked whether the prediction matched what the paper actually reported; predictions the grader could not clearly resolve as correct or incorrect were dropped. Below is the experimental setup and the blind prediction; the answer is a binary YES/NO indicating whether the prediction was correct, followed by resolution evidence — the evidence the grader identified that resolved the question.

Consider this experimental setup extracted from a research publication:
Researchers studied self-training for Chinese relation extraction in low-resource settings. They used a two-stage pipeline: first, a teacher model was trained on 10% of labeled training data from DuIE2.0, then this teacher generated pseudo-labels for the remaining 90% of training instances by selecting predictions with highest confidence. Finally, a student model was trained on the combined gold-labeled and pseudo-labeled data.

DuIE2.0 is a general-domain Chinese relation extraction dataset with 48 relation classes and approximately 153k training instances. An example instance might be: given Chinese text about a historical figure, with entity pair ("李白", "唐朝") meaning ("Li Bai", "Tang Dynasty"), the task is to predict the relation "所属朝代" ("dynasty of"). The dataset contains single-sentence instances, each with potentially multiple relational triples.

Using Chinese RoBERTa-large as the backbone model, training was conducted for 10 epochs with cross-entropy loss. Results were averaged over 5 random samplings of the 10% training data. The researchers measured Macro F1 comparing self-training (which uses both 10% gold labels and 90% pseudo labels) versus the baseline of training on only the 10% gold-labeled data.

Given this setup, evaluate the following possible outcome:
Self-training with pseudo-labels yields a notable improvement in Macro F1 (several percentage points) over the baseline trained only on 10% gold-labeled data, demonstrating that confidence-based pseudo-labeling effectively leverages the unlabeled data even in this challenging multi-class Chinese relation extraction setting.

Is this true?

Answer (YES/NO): NO